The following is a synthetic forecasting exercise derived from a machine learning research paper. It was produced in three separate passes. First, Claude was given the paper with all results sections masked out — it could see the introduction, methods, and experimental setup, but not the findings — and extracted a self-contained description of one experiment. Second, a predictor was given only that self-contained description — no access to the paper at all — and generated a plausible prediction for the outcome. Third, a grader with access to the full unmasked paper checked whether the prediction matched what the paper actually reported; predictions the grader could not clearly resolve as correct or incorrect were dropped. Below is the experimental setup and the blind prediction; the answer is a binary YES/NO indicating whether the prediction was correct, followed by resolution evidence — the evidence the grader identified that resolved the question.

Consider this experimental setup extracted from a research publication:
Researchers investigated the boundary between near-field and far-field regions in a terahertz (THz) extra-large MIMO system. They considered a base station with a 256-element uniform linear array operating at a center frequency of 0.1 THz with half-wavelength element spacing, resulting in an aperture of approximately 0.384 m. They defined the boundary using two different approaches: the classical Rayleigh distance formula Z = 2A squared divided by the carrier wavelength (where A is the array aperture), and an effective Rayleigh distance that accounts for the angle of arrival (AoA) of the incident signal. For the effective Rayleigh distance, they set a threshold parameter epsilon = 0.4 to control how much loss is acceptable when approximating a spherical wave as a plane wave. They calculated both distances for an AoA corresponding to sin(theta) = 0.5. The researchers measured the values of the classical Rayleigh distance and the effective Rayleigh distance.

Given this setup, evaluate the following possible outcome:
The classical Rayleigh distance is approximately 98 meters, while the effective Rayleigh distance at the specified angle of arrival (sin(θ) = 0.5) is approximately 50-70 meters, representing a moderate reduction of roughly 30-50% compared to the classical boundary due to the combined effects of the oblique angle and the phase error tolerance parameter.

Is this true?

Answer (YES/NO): NO